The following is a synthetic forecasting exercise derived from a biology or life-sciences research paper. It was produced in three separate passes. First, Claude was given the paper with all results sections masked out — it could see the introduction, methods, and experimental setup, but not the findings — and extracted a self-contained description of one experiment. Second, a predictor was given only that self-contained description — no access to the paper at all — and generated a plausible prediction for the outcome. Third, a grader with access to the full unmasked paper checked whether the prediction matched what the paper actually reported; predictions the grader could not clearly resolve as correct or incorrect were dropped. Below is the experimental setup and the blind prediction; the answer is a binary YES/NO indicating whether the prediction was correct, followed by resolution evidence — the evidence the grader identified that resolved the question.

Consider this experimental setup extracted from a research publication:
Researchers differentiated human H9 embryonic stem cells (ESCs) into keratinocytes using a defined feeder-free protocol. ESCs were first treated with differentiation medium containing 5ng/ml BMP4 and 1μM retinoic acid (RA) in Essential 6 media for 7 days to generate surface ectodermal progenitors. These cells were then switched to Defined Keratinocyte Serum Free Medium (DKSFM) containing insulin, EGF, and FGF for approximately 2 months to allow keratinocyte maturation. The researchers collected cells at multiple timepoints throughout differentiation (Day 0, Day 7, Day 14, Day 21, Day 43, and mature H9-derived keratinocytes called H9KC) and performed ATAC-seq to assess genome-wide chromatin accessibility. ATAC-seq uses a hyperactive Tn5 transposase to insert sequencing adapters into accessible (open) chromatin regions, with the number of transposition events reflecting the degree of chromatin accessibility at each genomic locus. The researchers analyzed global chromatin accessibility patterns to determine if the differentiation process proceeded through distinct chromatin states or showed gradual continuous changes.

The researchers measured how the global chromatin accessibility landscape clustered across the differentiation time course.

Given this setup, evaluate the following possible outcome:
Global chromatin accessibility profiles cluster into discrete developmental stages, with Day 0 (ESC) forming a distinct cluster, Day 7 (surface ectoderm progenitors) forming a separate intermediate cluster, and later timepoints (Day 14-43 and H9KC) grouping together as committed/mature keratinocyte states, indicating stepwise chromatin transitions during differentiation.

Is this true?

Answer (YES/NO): NO